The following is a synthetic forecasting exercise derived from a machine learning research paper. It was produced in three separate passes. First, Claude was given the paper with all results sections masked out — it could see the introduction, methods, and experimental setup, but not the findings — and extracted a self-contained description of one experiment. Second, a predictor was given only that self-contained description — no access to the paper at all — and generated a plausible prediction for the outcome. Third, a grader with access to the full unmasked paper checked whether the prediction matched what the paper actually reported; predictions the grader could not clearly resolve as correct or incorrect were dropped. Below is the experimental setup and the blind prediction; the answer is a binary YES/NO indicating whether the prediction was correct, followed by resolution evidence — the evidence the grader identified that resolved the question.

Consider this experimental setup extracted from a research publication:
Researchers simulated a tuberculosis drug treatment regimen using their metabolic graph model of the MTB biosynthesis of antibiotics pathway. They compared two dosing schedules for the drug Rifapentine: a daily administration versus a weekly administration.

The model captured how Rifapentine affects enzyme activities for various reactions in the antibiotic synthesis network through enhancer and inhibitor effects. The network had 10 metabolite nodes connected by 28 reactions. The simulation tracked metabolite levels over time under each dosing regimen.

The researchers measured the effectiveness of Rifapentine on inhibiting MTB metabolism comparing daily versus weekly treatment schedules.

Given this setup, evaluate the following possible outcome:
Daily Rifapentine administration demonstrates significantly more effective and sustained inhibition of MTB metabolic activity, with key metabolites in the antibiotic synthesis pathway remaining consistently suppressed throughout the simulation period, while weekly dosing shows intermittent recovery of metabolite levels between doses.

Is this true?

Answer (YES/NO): NO